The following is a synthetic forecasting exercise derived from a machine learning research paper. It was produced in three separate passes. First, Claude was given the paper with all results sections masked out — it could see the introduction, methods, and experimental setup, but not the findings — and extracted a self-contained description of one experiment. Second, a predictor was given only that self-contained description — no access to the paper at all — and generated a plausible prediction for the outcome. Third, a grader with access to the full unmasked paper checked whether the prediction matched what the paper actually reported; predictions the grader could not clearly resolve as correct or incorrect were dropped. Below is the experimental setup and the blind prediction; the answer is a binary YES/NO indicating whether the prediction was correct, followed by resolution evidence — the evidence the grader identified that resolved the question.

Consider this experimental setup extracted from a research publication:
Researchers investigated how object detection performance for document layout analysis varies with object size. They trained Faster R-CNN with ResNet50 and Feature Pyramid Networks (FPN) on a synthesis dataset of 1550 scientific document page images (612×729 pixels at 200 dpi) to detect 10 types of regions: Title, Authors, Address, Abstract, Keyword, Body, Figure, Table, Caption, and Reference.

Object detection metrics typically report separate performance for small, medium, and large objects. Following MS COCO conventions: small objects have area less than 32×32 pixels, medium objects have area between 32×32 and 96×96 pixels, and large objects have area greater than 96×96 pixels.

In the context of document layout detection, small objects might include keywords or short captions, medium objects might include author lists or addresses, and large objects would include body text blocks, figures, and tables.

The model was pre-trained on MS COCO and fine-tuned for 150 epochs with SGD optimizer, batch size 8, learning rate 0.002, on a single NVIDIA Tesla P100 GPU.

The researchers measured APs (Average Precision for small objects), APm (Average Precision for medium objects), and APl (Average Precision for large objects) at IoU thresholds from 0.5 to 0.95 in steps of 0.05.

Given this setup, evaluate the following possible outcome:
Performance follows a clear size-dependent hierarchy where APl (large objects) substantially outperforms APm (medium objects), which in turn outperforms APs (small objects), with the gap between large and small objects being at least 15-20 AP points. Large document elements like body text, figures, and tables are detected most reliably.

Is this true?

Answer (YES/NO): YES